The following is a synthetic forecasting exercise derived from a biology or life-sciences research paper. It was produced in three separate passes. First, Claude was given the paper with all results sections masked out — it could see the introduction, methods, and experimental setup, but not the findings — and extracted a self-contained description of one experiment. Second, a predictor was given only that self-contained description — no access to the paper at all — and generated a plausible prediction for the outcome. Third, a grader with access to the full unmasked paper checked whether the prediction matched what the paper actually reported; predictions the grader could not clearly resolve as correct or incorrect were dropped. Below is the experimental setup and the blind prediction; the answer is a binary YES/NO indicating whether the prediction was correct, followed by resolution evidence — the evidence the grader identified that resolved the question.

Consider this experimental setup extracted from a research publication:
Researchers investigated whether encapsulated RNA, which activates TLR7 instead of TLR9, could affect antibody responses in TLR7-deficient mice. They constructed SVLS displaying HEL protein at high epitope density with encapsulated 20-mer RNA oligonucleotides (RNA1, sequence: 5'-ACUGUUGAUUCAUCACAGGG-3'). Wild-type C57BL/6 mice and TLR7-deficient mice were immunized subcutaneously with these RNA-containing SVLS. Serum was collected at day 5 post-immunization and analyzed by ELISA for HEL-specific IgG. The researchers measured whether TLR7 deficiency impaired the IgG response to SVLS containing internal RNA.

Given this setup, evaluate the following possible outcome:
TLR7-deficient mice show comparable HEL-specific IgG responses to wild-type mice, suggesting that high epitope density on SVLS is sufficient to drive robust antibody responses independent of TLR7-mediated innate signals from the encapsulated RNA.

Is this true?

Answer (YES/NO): NO